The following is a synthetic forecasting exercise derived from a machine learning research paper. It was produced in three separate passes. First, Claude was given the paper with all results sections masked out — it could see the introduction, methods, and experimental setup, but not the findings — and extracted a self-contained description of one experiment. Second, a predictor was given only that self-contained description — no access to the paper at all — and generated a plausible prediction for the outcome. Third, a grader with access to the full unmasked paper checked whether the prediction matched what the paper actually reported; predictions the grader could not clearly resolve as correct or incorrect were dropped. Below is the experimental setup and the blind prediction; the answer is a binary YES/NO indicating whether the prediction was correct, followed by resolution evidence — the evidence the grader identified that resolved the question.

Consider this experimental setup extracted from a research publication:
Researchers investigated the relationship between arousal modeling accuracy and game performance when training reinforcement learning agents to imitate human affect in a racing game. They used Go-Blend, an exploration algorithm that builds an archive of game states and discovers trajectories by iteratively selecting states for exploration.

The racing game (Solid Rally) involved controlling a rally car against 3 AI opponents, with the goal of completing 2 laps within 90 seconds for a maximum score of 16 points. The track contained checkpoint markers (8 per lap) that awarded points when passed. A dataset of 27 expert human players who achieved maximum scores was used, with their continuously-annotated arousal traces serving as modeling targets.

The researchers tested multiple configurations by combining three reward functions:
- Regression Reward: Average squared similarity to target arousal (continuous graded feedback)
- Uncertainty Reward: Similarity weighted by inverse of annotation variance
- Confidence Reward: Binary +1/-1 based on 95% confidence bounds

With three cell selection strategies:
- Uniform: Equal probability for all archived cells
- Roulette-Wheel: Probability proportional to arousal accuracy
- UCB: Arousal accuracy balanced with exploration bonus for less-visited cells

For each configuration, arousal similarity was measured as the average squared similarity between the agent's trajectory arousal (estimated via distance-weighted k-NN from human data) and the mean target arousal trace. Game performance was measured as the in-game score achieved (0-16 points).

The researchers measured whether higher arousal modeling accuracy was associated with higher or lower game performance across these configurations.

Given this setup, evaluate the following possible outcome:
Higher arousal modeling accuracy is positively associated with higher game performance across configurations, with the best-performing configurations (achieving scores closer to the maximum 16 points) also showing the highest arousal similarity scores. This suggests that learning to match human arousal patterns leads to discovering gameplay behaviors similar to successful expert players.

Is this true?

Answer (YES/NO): NO